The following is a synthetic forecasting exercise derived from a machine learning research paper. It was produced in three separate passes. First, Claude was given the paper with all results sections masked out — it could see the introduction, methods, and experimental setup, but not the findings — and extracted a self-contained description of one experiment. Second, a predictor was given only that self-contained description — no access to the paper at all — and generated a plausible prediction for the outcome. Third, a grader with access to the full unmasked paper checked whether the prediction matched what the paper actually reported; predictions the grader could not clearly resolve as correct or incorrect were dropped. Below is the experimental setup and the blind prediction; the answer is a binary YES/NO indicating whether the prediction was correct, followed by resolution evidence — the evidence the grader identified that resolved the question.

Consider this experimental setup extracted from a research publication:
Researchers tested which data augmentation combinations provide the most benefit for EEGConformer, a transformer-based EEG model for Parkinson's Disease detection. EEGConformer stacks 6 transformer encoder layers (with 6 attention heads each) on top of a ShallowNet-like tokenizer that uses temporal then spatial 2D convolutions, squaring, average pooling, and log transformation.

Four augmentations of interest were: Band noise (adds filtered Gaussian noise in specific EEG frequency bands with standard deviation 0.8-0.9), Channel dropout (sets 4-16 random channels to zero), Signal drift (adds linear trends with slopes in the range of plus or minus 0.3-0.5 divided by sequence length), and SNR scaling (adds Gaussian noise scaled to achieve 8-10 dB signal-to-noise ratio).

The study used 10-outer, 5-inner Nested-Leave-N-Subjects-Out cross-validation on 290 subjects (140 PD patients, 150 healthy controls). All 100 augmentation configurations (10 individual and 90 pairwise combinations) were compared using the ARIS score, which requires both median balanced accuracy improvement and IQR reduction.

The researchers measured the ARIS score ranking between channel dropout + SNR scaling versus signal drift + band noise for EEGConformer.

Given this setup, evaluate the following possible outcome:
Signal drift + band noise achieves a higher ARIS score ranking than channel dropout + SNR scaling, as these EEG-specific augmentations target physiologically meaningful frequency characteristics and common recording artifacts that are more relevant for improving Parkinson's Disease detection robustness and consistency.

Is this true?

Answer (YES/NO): NO